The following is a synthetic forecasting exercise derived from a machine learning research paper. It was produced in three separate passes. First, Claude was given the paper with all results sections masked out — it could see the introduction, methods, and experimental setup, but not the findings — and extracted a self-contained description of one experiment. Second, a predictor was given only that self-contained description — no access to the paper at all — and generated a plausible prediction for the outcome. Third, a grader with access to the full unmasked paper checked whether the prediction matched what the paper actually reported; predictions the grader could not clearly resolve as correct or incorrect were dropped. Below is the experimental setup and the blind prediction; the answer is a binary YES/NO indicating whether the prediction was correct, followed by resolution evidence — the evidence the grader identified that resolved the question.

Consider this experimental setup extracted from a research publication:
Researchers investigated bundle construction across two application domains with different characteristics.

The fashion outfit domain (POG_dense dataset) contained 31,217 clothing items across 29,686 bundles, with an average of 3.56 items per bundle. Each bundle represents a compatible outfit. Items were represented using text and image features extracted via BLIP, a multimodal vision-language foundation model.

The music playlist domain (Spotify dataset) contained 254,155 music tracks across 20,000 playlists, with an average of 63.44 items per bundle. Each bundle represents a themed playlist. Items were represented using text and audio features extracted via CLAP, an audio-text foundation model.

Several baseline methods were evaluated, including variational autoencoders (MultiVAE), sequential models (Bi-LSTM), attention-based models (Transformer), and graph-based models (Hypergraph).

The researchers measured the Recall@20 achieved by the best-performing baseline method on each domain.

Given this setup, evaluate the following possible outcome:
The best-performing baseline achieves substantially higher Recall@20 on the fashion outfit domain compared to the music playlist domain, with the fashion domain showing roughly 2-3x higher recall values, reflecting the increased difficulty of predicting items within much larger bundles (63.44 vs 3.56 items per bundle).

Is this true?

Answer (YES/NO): NO